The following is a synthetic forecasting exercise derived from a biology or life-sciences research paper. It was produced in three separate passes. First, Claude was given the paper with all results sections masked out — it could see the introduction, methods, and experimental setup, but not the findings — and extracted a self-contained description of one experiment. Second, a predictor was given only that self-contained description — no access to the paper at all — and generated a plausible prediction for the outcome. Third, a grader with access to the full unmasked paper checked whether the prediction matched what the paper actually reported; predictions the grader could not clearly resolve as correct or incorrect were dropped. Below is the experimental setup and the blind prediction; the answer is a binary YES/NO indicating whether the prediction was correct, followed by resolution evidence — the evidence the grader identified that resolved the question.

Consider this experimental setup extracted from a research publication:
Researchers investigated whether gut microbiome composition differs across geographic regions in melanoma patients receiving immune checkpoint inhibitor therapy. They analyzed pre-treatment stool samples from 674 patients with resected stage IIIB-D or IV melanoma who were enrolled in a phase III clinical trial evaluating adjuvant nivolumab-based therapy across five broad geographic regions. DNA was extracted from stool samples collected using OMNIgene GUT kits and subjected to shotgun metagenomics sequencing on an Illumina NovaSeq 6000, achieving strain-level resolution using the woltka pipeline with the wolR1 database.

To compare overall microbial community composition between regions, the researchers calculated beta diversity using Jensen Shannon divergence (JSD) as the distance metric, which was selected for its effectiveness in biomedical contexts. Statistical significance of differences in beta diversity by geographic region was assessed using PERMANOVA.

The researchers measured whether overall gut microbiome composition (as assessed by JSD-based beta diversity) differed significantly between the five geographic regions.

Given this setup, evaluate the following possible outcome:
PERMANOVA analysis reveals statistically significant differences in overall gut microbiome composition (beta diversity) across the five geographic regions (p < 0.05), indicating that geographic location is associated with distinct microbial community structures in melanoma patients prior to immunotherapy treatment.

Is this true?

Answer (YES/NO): YES